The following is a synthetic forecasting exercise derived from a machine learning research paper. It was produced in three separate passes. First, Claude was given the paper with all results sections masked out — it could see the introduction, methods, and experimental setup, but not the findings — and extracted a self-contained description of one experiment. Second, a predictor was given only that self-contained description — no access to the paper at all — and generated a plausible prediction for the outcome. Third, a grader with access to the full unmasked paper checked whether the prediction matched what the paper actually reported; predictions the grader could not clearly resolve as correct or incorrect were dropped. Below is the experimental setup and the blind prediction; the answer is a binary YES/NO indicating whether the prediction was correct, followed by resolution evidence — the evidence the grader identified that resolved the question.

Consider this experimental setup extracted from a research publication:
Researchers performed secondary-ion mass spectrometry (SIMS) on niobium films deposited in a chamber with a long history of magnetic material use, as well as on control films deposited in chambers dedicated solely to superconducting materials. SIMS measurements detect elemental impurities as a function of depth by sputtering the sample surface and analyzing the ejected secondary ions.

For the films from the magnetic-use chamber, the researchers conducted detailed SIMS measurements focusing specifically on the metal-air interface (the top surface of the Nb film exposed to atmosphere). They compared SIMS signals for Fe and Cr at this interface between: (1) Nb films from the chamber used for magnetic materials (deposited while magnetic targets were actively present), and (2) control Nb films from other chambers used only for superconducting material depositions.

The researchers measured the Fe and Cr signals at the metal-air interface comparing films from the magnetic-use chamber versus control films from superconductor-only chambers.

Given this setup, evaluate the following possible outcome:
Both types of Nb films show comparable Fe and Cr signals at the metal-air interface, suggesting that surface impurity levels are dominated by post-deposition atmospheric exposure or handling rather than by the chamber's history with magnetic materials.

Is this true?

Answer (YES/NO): YES